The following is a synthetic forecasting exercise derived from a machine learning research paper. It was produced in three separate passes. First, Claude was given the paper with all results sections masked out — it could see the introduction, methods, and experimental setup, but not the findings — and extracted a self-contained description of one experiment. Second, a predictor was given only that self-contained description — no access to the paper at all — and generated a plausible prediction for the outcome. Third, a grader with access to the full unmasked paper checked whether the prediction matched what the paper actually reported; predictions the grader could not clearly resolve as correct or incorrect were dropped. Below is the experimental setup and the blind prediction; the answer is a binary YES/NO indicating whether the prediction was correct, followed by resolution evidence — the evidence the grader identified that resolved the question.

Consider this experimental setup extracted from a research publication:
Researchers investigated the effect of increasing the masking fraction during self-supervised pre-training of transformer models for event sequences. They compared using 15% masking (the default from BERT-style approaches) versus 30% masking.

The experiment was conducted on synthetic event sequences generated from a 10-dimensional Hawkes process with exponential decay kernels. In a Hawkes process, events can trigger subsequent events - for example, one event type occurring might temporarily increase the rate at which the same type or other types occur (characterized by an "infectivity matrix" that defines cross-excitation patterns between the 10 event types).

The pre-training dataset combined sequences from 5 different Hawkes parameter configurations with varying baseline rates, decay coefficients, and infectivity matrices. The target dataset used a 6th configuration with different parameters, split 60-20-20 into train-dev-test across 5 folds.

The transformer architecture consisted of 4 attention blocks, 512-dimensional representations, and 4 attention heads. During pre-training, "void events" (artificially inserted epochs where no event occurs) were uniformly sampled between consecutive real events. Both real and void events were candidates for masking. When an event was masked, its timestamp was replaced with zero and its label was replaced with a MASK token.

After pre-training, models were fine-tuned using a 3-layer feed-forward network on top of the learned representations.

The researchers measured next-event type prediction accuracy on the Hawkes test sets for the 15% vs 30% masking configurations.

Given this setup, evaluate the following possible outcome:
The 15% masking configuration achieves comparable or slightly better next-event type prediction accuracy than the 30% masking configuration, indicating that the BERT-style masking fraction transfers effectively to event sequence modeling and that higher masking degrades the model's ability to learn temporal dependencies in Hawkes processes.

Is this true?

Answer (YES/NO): YES